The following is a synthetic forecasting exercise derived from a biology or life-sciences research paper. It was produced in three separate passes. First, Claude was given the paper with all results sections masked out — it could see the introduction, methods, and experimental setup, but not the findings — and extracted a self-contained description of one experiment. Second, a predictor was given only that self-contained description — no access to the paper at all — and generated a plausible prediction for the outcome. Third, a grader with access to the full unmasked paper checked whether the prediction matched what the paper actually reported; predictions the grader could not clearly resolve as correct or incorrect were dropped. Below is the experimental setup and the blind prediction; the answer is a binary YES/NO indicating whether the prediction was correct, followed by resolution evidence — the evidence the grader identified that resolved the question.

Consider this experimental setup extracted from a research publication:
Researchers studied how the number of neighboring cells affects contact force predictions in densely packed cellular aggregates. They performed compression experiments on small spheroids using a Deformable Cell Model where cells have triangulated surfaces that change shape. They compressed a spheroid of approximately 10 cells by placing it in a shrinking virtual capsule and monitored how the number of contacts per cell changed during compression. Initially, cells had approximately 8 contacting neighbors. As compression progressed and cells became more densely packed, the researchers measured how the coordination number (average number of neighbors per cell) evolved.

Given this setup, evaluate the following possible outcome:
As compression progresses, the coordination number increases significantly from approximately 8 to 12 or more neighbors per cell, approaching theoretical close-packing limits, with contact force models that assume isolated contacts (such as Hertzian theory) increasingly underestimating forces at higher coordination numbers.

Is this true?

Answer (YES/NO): YES